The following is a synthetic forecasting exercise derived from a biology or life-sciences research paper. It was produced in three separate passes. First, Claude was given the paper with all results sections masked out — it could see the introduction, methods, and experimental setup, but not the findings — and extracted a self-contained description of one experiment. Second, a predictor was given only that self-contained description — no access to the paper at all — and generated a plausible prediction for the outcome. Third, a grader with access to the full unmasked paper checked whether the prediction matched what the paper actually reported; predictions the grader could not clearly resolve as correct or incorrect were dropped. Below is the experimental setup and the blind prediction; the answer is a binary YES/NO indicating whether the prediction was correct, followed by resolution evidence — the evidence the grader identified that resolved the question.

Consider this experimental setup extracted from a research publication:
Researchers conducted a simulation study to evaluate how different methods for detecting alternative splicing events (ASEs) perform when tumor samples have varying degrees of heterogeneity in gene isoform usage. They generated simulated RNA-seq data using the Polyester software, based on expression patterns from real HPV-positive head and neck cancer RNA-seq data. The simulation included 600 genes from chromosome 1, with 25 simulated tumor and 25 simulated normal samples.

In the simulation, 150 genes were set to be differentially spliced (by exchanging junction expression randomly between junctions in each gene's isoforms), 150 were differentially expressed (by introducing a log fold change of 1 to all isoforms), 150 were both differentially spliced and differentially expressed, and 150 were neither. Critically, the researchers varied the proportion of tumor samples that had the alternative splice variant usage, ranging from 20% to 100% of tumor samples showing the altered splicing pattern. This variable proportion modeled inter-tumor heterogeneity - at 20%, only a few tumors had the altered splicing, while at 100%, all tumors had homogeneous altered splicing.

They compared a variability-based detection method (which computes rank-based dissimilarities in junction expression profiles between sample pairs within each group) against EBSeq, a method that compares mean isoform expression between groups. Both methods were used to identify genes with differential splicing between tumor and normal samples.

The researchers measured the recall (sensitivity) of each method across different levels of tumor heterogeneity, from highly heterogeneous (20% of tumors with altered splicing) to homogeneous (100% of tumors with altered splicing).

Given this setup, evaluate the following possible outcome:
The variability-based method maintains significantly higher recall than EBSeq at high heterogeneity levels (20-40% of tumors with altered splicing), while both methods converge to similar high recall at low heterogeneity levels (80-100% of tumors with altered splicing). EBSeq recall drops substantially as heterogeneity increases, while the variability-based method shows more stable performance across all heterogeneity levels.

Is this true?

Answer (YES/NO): NO